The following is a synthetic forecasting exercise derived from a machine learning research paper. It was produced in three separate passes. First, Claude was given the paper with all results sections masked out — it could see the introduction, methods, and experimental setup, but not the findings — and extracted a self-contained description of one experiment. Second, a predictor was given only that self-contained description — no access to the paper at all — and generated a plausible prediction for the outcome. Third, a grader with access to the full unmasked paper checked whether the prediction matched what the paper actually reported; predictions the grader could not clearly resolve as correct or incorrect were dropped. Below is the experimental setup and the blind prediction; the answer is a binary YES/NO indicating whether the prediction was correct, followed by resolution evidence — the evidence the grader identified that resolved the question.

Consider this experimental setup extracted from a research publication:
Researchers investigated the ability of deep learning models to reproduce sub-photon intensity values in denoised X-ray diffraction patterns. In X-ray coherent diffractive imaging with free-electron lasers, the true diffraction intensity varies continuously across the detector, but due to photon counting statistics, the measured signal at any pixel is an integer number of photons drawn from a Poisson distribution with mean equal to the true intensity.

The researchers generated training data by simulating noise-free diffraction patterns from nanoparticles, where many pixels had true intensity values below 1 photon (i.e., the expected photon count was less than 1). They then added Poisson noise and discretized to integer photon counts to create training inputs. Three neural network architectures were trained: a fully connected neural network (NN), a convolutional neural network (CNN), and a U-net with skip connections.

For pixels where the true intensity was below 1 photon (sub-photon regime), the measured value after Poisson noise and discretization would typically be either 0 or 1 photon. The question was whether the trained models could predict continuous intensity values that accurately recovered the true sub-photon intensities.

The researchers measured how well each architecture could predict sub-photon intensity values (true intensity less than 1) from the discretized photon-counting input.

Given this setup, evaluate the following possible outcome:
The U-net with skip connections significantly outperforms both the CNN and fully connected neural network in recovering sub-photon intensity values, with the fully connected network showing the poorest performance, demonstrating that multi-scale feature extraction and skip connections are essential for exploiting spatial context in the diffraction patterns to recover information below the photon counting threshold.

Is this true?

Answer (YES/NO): YES